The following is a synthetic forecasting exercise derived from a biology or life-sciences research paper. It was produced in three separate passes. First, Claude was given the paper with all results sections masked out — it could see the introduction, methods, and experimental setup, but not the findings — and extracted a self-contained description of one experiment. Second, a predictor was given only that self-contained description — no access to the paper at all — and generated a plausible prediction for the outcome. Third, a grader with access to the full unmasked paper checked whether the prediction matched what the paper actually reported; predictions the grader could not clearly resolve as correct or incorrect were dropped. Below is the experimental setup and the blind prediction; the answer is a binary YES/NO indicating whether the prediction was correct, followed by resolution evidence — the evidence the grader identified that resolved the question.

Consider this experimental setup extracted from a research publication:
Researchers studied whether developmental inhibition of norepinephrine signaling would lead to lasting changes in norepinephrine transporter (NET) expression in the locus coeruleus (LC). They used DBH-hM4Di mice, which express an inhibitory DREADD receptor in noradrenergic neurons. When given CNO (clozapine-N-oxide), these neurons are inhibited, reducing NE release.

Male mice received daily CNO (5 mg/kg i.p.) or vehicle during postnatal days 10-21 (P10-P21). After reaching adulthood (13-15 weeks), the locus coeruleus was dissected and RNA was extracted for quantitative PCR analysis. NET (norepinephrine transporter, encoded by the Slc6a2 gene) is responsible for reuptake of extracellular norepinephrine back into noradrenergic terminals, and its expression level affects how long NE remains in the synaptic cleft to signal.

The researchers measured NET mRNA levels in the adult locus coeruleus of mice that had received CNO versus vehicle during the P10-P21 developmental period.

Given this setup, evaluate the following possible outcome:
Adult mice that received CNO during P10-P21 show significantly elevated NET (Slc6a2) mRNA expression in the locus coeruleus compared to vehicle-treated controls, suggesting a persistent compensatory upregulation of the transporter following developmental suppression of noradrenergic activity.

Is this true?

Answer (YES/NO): NO